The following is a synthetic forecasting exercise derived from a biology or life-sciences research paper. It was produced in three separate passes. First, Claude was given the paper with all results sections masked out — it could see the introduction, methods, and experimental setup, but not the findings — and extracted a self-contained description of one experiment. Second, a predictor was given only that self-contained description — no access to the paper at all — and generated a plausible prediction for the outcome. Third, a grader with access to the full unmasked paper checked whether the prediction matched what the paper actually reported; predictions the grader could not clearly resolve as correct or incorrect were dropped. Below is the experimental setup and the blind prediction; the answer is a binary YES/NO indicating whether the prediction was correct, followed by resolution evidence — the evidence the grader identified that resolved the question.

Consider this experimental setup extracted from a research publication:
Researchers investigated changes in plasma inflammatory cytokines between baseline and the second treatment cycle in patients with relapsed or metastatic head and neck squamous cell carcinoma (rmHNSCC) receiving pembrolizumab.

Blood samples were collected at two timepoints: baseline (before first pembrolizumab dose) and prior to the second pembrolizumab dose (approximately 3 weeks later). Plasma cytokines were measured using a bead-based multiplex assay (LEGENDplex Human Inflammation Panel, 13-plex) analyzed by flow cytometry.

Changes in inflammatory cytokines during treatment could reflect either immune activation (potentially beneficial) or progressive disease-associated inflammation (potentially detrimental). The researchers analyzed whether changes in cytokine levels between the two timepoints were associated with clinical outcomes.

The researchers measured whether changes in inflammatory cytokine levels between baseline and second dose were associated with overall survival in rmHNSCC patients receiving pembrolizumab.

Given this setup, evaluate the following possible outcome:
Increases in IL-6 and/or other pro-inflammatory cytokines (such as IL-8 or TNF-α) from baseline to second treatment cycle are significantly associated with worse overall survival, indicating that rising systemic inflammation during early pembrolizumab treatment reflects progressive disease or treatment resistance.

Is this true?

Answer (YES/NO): NO